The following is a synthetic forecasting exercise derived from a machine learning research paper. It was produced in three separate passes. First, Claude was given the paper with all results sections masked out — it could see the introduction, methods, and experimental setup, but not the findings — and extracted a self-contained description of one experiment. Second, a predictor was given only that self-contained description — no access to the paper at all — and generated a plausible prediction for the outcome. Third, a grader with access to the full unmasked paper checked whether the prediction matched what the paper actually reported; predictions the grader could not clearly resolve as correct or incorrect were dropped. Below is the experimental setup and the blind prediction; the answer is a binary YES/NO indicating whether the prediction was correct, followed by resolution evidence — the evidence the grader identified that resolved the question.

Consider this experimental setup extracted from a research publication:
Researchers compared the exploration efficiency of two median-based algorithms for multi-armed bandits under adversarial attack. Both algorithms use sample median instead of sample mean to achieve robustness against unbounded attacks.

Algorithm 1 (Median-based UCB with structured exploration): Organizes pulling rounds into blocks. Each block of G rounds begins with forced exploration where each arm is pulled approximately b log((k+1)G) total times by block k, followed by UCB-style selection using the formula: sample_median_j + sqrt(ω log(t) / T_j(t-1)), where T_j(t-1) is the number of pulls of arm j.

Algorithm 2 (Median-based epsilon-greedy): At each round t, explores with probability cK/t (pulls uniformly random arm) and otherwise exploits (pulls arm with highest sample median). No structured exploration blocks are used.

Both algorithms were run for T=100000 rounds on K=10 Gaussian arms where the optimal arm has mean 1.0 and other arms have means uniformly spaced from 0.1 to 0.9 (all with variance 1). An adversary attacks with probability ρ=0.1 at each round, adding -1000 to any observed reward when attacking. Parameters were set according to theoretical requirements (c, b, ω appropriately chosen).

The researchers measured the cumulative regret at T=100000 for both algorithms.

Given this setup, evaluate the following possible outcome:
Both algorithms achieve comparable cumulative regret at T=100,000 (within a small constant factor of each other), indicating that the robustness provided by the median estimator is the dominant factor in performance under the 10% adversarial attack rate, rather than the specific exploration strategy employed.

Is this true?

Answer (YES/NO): NO